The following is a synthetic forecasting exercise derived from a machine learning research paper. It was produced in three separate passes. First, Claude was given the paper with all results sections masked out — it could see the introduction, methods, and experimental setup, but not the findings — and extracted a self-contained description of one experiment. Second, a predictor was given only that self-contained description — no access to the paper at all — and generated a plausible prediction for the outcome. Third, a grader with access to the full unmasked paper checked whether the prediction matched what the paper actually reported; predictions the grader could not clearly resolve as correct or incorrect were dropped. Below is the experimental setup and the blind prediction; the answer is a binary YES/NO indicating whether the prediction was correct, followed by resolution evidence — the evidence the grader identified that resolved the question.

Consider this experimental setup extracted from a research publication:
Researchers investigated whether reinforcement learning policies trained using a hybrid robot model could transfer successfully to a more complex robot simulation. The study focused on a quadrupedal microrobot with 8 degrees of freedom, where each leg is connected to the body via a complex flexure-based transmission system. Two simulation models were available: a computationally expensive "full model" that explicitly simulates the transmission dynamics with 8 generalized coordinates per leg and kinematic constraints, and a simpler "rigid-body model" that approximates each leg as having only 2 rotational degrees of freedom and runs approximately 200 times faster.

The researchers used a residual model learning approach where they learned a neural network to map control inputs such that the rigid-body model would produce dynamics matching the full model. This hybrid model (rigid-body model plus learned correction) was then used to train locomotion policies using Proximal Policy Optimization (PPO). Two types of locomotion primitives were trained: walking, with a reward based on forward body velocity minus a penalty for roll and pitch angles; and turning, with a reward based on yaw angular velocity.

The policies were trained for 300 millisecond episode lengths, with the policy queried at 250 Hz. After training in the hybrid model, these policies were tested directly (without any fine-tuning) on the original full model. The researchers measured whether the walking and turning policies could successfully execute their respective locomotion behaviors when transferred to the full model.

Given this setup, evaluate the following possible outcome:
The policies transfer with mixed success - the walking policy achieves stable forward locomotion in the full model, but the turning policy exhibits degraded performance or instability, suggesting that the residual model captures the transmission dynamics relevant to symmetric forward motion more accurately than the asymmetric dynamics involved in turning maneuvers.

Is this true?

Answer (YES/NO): NO